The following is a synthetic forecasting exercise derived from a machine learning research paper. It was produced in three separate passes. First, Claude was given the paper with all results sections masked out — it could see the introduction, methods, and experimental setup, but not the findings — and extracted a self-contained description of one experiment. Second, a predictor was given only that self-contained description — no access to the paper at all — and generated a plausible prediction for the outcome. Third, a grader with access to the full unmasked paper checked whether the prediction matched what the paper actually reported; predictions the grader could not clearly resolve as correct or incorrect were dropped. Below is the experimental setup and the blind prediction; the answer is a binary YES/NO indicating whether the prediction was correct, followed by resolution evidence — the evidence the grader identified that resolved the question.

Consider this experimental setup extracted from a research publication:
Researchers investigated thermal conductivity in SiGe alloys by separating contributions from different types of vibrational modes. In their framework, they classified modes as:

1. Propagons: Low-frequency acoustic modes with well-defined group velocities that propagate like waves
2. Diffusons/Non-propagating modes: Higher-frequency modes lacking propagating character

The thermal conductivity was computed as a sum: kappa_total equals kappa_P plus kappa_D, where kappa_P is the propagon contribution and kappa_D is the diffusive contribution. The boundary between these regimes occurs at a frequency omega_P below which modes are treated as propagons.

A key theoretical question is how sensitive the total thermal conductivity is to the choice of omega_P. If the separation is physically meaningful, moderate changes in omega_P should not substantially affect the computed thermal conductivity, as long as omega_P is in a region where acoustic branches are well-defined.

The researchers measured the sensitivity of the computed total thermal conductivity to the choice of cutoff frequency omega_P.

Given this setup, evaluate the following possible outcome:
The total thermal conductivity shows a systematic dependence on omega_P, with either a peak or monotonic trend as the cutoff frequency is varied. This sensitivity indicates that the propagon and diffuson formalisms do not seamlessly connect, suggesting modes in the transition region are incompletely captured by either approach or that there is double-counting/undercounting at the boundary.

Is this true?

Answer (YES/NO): NO